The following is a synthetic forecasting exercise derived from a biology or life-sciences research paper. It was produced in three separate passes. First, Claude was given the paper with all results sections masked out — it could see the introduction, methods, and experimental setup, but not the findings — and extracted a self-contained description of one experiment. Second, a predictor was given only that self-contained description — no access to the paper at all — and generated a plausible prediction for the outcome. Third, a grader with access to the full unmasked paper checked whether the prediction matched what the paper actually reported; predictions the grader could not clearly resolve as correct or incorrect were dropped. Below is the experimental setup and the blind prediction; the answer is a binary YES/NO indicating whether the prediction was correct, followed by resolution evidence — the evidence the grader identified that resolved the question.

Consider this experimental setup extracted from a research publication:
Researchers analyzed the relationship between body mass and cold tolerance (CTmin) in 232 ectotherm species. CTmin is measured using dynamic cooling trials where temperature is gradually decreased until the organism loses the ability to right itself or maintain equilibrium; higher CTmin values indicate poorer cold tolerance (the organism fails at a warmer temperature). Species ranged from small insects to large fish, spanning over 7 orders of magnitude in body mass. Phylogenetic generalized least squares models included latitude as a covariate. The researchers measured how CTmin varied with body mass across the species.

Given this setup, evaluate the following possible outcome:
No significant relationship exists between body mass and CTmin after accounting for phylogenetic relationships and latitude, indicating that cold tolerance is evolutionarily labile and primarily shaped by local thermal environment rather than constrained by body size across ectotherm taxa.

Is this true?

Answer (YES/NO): NO